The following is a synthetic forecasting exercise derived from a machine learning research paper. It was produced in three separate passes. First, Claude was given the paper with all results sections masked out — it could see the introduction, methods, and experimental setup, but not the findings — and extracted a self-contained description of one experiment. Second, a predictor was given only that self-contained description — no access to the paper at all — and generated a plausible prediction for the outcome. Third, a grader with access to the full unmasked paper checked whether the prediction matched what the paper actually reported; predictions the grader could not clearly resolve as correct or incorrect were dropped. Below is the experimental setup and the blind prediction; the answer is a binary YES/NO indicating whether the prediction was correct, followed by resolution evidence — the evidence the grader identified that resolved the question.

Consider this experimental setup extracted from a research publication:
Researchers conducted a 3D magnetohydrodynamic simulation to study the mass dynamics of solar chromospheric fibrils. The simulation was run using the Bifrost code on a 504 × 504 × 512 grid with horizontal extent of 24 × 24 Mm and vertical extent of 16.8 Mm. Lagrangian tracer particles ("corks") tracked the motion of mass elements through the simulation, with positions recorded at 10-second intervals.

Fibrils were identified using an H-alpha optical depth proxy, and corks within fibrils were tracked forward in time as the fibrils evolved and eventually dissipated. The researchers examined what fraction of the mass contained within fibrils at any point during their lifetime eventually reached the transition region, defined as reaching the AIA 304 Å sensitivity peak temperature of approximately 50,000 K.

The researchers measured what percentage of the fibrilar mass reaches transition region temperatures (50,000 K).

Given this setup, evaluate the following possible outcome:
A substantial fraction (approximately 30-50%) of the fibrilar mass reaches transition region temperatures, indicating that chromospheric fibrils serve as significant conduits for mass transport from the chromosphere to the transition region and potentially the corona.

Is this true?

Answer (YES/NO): NO